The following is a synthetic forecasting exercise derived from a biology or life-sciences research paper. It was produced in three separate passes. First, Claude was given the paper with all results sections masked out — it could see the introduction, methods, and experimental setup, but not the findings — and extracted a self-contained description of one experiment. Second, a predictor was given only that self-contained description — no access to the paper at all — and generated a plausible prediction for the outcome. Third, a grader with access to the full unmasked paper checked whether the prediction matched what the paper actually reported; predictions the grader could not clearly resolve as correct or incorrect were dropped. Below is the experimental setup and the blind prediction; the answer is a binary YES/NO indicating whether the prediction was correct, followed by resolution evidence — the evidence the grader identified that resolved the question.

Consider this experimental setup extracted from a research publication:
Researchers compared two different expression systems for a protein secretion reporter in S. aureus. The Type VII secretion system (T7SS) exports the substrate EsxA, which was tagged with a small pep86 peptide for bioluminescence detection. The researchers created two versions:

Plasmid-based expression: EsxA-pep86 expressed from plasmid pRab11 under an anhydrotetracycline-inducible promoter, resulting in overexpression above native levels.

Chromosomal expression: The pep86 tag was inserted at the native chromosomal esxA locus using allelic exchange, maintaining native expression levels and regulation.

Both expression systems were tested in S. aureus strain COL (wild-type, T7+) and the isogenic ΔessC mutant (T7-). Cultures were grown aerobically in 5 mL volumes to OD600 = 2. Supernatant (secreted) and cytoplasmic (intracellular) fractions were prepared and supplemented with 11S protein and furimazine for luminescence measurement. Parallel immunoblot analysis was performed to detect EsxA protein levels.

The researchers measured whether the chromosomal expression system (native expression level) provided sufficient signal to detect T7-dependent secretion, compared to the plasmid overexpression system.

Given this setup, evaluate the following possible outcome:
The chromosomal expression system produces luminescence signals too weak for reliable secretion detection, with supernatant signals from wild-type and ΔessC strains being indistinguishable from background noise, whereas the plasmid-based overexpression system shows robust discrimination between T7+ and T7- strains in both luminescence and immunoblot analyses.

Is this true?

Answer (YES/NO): NO